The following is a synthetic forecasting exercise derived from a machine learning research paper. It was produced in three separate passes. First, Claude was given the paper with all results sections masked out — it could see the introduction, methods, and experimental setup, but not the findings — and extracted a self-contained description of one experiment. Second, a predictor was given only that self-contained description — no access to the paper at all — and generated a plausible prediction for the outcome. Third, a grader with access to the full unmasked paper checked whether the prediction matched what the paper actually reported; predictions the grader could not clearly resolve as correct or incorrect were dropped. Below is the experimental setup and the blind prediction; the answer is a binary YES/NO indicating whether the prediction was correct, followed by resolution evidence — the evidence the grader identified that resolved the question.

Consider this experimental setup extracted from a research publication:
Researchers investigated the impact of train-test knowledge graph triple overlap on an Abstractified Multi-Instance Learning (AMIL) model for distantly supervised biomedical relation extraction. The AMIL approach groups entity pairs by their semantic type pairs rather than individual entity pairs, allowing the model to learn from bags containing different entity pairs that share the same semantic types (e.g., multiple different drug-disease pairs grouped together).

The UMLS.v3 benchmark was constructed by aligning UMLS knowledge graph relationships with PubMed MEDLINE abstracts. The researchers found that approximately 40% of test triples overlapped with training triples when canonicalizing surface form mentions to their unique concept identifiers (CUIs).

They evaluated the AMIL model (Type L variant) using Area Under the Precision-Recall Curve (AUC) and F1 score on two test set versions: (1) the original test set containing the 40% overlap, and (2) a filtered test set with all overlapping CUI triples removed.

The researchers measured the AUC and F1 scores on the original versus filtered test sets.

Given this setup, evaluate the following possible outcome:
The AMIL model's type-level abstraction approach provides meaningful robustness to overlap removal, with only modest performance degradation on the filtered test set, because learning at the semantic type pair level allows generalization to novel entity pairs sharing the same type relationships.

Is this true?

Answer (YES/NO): NO